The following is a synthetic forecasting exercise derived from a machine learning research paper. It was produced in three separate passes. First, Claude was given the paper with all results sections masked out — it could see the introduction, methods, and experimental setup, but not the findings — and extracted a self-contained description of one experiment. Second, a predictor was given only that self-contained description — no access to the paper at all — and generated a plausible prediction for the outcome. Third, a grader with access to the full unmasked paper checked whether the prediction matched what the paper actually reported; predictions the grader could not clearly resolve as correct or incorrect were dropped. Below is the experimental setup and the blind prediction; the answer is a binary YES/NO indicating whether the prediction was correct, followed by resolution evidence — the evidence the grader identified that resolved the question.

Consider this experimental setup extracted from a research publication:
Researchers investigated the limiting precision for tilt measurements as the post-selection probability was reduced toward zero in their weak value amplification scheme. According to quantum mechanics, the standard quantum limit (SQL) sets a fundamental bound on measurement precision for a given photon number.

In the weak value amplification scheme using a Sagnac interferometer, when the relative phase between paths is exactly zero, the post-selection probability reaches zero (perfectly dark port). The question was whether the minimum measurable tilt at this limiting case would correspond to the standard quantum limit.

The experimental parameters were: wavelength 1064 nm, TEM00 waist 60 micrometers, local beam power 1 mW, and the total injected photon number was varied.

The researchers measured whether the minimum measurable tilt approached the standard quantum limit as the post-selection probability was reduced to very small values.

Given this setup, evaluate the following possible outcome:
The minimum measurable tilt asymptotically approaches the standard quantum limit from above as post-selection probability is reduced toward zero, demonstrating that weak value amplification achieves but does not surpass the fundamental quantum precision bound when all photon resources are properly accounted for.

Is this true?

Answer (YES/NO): YES